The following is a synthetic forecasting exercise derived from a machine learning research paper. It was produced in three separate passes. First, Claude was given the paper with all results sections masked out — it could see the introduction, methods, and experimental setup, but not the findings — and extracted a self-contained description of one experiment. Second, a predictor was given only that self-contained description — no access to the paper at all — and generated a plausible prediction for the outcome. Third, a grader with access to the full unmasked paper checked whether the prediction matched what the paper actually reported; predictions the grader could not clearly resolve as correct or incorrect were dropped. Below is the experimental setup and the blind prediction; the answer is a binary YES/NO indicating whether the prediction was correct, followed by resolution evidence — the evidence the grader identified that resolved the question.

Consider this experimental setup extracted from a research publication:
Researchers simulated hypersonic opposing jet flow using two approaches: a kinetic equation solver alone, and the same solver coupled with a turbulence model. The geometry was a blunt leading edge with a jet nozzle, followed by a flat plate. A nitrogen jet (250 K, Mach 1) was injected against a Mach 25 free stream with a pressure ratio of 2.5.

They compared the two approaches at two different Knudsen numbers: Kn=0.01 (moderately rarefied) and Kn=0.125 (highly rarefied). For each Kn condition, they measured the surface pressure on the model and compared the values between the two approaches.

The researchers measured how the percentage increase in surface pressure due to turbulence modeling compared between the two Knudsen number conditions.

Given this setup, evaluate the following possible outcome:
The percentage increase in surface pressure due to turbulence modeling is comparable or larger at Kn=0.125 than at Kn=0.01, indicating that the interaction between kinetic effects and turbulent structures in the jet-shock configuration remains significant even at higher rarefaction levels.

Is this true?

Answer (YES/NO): NO